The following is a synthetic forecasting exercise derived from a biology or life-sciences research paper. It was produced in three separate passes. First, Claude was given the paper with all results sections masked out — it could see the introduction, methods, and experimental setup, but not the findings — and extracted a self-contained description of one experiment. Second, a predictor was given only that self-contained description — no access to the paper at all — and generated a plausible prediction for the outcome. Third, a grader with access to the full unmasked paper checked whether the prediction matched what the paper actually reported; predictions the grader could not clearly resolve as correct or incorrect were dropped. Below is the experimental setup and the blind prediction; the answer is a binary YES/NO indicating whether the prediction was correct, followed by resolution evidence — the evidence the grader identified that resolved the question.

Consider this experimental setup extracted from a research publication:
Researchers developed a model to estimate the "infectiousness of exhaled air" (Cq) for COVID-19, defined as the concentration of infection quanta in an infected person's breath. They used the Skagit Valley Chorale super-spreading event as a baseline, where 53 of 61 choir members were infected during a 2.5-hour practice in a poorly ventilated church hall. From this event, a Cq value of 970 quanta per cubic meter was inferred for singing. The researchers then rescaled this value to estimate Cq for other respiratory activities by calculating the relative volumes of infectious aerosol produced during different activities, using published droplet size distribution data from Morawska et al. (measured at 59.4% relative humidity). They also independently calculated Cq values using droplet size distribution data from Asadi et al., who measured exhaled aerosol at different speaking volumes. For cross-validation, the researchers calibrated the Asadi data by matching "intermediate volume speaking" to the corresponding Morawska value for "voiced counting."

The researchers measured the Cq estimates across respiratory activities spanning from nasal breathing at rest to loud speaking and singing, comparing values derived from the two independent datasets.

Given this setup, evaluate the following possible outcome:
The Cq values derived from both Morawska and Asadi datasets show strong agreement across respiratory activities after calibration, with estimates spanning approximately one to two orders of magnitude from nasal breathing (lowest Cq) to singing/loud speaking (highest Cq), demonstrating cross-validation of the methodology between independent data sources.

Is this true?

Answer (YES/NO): YES